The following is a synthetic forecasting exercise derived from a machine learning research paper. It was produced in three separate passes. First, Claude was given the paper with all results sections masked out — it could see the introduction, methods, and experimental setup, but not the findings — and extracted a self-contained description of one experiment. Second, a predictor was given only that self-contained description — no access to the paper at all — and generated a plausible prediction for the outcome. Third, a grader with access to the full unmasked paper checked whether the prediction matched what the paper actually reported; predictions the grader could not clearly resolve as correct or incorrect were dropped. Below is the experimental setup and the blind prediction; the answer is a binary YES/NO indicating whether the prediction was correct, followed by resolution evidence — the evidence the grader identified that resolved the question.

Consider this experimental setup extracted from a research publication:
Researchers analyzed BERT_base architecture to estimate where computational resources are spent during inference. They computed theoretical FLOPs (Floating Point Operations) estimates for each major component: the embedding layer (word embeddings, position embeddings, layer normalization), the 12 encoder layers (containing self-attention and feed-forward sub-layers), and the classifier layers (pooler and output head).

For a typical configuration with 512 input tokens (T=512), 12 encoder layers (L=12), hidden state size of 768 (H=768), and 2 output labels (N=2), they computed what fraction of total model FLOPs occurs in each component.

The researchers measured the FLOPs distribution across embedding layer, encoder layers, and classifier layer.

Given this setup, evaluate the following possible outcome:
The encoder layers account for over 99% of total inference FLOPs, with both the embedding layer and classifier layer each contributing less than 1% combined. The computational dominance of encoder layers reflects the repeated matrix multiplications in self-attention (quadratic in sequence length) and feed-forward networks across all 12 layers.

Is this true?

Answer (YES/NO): YES